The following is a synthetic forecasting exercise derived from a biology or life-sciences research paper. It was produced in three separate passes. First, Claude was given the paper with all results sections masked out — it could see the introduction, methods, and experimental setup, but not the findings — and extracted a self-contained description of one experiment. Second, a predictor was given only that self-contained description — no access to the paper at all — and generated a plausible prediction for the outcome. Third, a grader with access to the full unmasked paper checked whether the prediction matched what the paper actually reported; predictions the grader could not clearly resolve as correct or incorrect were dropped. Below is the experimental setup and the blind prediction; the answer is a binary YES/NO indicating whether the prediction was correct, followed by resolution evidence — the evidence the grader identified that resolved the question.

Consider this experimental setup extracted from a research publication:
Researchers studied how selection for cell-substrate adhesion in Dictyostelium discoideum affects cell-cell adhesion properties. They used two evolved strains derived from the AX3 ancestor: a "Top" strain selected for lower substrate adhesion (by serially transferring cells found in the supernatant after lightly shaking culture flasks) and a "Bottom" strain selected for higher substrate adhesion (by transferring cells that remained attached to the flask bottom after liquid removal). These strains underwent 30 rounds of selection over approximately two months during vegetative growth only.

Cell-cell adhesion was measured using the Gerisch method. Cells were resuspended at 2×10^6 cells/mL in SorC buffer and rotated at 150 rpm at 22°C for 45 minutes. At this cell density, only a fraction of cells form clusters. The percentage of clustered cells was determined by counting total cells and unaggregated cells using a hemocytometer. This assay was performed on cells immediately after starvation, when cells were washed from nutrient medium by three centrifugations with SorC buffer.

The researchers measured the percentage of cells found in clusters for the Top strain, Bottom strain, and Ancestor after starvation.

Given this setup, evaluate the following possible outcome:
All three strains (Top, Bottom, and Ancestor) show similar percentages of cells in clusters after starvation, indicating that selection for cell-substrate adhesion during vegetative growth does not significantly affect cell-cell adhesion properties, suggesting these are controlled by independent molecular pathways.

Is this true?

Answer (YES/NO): NO